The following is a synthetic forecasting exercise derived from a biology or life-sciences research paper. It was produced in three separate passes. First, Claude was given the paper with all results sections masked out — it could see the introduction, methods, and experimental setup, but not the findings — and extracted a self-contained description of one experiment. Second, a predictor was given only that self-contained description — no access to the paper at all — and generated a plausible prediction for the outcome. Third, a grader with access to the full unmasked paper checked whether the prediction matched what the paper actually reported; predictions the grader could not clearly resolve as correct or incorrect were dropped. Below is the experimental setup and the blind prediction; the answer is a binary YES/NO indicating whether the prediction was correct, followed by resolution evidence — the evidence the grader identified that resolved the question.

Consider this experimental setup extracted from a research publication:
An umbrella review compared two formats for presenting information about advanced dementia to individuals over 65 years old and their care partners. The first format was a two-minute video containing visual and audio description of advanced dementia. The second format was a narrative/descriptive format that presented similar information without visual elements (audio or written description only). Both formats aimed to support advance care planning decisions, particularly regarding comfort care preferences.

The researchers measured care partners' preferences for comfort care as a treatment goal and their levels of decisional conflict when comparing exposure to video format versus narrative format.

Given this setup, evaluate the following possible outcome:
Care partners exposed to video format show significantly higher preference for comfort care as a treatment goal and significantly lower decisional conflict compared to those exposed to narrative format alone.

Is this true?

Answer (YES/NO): YES